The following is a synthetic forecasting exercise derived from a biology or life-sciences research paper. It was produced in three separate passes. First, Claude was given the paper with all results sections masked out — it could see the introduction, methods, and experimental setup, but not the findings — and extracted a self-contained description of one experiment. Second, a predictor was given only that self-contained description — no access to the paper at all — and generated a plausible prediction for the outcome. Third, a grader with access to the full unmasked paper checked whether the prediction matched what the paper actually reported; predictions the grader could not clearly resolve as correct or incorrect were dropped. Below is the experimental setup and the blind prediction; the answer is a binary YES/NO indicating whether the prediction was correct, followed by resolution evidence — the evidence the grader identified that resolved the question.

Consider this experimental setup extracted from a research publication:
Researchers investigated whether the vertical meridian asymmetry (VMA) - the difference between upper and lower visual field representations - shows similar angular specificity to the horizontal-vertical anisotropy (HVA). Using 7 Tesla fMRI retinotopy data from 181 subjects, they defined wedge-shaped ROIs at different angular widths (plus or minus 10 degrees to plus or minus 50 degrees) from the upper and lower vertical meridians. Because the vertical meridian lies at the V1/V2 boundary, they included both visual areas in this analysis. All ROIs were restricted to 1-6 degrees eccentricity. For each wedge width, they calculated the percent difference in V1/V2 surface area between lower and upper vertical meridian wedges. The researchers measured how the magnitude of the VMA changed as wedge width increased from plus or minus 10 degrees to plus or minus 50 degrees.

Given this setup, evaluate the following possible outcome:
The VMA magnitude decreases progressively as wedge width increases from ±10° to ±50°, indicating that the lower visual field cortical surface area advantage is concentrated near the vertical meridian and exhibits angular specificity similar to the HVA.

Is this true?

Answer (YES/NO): YES